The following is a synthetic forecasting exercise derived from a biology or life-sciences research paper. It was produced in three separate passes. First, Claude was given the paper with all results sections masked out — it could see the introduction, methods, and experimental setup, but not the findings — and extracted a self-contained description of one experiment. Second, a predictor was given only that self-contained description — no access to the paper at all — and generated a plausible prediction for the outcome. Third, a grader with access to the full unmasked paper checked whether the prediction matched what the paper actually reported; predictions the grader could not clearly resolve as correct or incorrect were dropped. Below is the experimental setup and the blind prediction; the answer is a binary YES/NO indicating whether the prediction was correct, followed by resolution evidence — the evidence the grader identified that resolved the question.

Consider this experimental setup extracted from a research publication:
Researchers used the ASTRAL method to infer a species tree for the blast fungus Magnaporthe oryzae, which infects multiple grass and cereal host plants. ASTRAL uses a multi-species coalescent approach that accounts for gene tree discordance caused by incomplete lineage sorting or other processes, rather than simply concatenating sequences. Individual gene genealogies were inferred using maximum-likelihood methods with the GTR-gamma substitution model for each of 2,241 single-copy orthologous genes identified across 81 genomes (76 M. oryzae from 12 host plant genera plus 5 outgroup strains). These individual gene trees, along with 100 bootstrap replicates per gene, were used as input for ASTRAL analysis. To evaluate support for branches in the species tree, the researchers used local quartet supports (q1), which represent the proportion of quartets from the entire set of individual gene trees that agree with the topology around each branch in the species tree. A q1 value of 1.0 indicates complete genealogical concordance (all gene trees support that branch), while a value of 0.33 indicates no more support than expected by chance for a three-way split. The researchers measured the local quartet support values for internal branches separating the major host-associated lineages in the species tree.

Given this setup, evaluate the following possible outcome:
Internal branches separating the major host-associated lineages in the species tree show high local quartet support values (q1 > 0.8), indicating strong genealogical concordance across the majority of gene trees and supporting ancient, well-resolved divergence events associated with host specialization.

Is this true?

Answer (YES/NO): NO